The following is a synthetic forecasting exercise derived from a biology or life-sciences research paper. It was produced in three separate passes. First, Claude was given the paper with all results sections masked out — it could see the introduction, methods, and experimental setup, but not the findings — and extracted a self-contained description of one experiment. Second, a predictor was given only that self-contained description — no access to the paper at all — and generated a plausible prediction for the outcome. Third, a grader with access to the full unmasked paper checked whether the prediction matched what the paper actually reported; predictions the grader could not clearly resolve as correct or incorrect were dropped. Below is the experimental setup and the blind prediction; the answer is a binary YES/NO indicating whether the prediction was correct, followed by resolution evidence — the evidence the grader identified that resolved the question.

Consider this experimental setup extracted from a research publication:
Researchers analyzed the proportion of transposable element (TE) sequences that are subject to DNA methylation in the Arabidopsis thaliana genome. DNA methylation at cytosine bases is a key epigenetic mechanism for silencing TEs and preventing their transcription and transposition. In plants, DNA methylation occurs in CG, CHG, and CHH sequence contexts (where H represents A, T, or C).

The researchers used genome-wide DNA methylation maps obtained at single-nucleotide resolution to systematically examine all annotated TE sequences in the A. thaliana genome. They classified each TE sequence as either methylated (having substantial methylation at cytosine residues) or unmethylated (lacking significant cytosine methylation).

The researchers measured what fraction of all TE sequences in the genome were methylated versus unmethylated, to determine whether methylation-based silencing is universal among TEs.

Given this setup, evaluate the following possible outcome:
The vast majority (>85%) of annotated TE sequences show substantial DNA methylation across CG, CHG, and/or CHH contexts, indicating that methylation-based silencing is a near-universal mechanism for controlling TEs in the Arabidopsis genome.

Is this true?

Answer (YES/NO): NO